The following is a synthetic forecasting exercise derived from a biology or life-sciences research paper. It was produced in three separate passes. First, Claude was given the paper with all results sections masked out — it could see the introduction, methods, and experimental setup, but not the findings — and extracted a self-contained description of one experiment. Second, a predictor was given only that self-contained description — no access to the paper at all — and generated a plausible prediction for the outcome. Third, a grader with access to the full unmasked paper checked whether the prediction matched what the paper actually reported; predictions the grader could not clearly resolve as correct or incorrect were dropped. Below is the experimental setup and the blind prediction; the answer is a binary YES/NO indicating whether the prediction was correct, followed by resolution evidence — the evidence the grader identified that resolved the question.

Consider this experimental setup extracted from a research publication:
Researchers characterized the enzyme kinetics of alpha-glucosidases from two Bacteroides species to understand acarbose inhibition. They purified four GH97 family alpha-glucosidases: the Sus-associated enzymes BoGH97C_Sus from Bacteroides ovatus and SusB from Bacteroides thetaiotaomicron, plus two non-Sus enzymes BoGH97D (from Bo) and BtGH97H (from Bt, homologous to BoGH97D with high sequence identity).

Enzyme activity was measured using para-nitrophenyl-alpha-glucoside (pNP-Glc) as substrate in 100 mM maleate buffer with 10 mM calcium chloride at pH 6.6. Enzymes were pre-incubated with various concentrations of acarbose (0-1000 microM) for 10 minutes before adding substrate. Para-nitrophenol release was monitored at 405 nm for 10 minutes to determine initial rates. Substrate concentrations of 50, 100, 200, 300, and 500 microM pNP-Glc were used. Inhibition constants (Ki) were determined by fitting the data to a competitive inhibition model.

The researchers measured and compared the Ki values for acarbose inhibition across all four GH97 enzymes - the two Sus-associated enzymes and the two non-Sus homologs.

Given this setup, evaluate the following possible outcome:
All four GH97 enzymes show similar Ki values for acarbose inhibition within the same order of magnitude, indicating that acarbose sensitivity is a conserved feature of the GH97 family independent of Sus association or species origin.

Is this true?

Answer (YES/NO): NO